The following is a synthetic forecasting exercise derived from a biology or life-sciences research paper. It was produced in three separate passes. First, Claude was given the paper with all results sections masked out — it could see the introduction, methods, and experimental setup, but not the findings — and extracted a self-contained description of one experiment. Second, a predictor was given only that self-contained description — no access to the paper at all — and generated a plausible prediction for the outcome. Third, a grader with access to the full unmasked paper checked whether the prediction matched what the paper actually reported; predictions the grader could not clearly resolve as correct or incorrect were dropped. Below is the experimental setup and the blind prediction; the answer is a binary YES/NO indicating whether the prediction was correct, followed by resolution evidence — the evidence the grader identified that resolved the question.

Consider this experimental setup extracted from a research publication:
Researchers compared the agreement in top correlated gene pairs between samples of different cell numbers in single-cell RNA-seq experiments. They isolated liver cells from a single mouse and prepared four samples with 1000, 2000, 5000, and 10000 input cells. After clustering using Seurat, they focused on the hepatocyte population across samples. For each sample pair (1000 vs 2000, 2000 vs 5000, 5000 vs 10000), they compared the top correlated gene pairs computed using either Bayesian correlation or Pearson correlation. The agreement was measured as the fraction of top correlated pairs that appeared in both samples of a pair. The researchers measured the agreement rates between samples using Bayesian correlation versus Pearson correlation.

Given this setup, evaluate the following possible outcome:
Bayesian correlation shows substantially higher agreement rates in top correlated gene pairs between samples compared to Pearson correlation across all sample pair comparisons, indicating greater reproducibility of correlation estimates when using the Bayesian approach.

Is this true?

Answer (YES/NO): YES